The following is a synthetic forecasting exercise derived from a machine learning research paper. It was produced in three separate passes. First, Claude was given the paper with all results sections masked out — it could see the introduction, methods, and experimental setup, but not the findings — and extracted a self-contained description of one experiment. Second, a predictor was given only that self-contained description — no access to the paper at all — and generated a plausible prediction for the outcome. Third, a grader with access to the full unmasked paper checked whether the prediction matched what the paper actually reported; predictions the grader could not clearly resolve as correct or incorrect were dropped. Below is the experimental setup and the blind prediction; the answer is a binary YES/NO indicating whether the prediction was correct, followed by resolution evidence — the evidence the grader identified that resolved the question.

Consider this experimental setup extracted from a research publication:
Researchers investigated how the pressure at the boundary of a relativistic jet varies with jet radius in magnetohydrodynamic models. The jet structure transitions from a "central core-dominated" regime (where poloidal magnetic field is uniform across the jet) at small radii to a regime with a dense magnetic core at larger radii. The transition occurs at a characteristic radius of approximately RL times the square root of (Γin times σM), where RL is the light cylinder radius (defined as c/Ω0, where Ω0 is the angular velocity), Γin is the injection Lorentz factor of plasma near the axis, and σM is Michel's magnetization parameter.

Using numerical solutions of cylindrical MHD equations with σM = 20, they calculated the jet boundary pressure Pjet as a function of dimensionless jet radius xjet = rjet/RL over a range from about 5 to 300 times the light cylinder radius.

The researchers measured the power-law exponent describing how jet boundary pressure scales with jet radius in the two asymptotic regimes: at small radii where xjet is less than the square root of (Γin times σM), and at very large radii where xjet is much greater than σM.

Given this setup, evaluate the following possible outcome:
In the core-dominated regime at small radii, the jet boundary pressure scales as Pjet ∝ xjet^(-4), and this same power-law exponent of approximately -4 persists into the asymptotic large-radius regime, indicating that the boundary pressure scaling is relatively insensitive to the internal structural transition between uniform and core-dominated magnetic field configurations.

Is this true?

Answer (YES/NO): NO